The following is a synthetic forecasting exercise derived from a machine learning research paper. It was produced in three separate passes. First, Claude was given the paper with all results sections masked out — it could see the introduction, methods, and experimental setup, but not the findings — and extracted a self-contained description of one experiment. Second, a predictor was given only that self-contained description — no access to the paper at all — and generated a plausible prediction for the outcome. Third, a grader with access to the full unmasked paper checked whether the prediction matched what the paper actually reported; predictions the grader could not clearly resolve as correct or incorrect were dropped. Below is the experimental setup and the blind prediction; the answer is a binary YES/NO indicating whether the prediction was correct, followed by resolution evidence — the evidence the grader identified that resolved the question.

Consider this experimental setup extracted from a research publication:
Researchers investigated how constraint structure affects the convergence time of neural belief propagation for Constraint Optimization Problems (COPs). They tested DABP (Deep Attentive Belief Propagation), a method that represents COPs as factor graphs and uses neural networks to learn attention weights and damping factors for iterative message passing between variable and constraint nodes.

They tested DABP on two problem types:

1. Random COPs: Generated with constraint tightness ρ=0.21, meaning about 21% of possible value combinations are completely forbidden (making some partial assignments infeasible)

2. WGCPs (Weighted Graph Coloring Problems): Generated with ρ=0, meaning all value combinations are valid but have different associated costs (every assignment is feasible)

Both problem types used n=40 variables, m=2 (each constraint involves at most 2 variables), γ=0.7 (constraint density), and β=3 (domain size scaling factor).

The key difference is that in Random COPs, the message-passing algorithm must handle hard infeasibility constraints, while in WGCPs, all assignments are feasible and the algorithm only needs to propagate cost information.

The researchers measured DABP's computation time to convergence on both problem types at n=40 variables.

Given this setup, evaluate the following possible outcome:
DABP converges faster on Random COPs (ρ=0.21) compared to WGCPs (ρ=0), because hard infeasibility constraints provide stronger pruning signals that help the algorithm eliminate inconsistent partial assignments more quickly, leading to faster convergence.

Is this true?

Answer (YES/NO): NO